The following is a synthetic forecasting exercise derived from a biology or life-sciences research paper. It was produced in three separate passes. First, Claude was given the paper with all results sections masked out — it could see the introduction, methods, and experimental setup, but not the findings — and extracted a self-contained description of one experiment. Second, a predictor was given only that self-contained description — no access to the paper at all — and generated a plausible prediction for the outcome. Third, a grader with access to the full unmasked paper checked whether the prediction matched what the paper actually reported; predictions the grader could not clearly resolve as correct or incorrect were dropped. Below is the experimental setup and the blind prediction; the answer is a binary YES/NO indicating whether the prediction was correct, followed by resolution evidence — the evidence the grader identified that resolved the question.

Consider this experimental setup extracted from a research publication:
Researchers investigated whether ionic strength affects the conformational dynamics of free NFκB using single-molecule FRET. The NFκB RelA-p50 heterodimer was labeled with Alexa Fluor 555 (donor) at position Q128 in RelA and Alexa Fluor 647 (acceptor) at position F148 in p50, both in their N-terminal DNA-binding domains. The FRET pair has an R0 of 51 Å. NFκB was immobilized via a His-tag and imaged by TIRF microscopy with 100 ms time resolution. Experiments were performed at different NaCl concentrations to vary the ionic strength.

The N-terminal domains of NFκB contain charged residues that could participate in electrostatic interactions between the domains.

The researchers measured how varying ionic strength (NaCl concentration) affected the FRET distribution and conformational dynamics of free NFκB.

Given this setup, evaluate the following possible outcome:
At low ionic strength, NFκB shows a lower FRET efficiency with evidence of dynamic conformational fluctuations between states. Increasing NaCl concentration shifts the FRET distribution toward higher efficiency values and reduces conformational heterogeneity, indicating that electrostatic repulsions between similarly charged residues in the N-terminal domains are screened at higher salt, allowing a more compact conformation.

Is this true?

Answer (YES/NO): NO